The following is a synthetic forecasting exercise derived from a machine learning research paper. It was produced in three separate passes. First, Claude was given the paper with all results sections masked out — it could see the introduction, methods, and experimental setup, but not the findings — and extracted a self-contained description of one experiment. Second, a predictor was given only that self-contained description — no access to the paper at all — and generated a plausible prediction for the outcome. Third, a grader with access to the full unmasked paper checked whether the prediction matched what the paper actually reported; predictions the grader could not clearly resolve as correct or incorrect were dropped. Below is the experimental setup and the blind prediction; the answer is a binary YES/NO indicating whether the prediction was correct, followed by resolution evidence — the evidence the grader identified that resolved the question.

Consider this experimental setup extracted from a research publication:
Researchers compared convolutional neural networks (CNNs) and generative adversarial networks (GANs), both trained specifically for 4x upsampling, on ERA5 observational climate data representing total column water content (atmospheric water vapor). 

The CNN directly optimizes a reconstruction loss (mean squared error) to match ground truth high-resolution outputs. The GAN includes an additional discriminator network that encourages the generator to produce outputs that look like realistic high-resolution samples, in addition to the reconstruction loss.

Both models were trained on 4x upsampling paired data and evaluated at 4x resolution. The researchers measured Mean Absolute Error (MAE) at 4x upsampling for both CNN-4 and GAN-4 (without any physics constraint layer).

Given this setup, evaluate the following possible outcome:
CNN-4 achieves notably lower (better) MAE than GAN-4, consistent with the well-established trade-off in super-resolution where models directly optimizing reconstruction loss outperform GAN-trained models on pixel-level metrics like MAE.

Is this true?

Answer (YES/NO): YES